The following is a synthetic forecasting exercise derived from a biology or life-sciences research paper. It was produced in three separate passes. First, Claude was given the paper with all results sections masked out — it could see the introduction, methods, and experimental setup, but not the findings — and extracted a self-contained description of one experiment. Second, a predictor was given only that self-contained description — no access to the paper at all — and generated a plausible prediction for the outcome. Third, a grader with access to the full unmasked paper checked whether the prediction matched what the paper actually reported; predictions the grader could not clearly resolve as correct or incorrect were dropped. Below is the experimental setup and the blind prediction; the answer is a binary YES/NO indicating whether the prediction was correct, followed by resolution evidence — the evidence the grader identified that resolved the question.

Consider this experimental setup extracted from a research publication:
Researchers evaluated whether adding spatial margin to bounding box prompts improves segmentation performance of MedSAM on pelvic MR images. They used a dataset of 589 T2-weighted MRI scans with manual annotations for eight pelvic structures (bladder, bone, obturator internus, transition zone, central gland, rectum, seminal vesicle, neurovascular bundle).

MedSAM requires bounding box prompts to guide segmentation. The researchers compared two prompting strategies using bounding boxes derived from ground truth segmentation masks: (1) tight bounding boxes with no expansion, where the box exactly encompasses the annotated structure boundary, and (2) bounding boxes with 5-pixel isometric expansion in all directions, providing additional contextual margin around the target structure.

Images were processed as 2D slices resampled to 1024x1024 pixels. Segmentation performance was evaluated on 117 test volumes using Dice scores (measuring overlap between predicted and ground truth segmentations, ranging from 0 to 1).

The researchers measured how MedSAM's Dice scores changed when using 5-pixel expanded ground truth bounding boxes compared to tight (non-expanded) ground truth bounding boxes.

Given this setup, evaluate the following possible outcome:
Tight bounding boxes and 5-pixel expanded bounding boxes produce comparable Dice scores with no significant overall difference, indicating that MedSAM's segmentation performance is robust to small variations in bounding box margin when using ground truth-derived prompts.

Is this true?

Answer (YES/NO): NO